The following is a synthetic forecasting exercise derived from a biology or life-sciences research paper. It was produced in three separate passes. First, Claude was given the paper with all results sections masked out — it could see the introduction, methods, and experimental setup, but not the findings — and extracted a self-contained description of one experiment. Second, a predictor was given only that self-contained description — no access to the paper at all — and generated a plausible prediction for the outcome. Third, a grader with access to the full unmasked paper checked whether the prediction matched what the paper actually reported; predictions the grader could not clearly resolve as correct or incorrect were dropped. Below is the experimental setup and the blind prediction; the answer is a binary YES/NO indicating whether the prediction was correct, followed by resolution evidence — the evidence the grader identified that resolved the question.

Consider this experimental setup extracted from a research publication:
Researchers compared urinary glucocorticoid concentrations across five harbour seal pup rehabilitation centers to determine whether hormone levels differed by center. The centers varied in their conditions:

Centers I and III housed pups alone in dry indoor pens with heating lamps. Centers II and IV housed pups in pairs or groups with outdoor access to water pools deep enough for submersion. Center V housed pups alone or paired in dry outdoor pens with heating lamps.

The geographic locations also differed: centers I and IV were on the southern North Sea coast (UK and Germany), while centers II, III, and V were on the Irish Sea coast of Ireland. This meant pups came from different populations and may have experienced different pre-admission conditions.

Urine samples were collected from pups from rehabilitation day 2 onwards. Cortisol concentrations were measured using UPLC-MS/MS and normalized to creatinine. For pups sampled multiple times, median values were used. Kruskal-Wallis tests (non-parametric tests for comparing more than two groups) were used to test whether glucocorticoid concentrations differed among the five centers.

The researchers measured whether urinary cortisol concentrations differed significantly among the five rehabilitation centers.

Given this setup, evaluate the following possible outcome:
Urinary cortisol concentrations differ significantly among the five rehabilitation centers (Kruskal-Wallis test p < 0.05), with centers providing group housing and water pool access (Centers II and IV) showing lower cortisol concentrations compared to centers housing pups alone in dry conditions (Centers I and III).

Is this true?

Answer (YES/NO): NO